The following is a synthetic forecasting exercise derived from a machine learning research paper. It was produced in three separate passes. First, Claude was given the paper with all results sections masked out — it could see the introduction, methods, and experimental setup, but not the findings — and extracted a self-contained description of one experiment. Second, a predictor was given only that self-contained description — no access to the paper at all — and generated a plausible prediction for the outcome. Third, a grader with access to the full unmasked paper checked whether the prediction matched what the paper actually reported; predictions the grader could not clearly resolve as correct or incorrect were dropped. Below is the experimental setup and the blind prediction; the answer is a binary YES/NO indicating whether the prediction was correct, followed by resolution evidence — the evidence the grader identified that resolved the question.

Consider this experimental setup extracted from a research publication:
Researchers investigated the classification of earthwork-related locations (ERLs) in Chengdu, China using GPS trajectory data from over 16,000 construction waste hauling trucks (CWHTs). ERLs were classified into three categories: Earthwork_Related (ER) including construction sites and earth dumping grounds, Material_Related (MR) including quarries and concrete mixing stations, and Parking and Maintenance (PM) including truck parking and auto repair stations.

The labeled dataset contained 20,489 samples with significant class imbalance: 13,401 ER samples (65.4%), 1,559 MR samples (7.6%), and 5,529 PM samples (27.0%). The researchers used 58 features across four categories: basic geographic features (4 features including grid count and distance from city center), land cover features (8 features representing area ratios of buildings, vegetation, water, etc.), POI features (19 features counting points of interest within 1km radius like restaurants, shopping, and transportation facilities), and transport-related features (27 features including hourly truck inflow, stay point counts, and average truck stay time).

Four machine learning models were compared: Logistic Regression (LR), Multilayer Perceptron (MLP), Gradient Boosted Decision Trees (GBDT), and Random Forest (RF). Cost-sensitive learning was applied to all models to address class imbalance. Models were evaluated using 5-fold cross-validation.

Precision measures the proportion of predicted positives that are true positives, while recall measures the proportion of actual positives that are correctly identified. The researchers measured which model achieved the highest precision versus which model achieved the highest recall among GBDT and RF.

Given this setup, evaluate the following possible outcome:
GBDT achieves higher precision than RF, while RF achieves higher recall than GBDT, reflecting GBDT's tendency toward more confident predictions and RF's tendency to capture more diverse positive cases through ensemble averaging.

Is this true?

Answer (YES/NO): YES